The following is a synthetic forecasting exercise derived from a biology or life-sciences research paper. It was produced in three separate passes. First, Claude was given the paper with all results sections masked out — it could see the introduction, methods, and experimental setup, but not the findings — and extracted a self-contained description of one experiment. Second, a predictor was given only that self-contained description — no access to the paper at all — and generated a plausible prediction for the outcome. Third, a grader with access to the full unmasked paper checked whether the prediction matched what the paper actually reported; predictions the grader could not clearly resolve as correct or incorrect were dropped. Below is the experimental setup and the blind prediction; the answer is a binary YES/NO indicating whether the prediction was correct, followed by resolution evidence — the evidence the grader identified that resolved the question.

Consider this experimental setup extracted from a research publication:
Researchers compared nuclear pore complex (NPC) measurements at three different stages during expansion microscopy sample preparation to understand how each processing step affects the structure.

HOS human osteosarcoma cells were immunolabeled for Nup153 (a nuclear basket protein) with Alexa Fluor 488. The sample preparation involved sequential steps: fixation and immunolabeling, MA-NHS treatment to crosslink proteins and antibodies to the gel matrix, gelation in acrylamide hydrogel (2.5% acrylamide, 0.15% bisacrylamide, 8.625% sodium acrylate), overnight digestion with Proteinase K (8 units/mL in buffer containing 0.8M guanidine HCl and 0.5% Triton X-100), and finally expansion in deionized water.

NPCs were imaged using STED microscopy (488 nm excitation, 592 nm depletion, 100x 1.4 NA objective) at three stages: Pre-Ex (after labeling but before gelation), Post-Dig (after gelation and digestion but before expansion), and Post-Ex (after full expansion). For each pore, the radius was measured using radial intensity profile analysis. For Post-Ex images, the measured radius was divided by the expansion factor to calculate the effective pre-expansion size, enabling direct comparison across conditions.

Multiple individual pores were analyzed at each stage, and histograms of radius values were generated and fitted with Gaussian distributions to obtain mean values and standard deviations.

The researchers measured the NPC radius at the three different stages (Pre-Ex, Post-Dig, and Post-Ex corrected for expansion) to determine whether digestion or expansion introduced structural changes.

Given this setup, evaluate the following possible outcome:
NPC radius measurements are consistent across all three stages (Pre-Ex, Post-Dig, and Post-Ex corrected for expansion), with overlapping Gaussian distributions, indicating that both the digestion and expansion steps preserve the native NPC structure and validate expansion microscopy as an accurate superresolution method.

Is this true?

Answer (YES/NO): YES